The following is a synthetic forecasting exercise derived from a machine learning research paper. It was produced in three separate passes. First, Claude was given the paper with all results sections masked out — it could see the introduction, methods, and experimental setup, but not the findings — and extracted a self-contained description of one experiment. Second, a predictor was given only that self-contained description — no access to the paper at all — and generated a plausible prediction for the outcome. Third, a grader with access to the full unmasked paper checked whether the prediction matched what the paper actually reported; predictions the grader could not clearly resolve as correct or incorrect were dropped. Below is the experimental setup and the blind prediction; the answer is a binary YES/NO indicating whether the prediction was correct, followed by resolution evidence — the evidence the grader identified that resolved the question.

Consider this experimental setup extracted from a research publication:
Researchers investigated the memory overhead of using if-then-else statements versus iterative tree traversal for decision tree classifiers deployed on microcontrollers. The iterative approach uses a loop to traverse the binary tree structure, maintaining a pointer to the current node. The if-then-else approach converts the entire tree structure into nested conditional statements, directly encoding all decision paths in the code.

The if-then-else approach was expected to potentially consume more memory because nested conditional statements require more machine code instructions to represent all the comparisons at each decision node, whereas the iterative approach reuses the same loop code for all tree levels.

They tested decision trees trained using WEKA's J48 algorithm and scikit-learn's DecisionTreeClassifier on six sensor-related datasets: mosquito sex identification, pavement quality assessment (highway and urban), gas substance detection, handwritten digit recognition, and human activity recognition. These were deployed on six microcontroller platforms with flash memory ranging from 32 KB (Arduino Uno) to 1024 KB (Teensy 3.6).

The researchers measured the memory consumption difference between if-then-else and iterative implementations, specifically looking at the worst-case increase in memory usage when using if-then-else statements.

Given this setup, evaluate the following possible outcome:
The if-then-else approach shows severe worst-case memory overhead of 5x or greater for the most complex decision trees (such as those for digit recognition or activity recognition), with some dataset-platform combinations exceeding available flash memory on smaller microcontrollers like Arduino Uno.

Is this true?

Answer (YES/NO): NO